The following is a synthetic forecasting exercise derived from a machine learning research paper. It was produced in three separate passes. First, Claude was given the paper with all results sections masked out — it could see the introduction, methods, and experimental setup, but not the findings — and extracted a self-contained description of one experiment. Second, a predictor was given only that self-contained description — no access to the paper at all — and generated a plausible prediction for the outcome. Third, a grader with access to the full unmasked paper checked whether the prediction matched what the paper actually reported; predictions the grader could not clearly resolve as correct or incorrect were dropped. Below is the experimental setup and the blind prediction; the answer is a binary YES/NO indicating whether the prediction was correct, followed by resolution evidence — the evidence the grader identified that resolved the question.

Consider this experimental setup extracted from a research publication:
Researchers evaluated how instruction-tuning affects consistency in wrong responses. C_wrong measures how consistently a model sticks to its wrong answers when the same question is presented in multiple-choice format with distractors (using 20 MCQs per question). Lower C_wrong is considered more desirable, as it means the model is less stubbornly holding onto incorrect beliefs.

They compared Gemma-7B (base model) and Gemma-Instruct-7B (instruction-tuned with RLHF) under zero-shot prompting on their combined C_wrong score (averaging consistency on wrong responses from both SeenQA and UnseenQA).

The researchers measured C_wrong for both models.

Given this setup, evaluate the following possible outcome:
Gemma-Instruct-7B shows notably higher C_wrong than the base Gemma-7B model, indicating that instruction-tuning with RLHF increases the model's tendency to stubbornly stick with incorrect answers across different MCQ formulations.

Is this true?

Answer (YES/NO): YES